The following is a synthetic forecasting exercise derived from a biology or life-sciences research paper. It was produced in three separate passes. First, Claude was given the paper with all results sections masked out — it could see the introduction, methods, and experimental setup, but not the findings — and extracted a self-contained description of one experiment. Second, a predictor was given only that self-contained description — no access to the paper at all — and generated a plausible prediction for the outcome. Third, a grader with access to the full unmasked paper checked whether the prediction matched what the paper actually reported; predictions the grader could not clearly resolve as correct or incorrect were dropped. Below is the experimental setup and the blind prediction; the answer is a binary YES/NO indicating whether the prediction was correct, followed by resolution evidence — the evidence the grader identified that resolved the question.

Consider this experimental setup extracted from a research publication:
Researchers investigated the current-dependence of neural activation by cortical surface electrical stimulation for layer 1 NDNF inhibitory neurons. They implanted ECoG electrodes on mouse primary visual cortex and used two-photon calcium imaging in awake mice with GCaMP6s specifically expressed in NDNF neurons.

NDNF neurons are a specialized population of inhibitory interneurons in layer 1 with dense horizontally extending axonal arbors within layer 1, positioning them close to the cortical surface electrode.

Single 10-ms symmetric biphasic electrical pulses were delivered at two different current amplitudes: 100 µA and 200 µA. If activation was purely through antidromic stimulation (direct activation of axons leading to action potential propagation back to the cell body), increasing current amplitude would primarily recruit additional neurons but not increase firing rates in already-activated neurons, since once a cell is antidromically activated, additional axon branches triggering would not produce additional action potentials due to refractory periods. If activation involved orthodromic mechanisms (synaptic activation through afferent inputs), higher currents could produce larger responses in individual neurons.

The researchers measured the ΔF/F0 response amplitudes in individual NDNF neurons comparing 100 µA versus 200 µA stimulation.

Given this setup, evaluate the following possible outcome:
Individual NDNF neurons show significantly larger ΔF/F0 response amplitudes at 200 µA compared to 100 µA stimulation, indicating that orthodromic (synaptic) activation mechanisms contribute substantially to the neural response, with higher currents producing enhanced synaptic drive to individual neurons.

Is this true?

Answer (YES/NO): YES